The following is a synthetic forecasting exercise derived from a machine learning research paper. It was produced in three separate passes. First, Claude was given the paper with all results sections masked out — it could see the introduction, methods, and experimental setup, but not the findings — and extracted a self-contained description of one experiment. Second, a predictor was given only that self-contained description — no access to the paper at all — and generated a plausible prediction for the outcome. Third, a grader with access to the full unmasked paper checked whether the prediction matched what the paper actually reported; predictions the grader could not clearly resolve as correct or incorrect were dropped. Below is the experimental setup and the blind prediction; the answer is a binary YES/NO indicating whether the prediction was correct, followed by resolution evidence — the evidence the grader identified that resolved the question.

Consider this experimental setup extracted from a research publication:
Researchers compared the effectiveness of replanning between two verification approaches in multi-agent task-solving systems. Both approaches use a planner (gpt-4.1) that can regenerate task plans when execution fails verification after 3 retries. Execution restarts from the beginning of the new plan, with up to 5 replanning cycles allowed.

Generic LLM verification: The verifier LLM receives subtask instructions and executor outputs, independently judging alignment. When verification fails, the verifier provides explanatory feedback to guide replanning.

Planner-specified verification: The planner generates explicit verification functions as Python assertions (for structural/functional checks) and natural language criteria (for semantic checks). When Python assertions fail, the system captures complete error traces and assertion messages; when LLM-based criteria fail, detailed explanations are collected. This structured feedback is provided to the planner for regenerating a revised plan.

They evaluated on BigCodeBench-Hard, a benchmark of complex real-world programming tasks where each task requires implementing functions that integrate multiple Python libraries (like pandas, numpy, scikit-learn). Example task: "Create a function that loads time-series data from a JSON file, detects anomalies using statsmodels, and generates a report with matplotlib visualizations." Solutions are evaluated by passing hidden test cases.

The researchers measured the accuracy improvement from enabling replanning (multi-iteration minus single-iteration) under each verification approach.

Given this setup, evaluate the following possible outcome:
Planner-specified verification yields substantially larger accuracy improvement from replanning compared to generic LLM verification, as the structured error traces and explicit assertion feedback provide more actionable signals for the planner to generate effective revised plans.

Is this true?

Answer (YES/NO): YES